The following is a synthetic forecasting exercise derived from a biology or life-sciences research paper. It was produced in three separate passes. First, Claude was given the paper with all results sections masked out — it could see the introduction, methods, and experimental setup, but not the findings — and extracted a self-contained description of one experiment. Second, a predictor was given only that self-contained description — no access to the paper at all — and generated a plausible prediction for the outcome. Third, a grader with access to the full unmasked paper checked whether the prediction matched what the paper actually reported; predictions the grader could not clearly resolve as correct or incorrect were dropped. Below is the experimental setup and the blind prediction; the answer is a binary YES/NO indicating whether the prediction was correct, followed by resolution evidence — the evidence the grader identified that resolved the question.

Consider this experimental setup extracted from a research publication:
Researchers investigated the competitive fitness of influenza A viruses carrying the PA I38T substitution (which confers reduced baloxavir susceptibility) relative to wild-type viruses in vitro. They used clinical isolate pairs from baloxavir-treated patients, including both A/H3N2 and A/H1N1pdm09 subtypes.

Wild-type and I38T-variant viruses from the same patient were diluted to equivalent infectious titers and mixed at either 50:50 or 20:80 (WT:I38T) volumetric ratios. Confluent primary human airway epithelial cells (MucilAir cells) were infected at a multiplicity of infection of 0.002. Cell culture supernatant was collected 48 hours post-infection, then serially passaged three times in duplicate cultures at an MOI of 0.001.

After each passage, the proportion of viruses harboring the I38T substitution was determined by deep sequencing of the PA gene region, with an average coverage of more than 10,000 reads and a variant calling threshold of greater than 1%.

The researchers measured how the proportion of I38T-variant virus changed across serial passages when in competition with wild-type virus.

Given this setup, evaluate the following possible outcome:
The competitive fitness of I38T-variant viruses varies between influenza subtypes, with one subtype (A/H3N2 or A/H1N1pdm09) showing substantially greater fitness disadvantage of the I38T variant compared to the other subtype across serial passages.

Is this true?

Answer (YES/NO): NO